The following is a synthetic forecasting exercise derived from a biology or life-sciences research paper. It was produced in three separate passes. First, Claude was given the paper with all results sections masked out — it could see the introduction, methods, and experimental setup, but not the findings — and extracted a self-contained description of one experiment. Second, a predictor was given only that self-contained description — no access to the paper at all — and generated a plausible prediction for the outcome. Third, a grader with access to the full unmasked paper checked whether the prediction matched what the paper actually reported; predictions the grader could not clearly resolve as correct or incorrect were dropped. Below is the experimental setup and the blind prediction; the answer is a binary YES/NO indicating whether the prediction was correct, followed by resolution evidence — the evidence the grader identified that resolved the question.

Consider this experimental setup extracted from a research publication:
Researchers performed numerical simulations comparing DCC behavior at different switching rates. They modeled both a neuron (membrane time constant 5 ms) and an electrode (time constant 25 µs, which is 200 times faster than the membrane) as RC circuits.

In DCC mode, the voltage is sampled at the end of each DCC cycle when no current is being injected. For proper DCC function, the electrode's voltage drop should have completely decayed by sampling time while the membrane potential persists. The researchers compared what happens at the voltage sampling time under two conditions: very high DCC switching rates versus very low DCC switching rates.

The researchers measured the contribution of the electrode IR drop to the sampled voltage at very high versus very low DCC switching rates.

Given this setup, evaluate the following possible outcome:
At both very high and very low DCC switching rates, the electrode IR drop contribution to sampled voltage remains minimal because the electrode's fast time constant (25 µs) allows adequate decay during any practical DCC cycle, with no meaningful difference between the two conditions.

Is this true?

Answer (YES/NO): NO